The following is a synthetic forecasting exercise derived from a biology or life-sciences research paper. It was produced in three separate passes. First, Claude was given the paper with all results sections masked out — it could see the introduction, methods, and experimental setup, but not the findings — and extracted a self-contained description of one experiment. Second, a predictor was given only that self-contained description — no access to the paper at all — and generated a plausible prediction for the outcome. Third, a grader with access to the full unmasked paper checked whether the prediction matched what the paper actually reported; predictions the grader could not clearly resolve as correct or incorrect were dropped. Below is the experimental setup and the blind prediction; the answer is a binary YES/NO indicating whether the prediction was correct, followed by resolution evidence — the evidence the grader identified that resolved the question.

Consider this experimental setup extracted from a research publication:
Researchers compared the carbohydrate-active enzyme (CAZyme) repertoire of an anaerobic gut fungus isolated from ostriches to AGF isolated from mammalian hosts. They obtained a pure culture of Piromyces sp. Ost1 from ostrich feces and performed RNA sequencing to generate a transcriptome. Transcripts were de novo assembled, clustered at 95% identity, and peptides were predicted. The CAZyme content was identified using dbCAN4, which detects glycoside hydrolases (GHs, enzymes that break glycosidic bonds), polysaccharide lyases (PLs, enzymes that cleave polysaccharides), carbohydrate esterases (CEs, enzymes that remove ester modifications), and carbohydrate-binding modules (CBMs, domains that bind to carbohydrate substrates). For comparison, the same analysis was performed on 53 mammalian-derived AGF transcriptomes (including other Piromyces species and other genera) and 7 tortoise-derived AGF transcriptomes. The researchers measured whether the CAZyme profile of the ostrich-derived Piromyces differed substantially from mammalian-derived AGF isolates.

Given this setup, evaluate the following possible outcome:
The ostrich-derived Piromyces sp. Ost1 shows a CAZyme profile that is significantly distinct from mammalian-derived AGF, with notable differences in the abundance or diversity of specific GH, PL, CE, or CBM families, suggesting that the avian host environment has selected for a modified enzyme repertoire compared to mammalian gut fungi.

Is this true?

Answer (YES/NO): NO